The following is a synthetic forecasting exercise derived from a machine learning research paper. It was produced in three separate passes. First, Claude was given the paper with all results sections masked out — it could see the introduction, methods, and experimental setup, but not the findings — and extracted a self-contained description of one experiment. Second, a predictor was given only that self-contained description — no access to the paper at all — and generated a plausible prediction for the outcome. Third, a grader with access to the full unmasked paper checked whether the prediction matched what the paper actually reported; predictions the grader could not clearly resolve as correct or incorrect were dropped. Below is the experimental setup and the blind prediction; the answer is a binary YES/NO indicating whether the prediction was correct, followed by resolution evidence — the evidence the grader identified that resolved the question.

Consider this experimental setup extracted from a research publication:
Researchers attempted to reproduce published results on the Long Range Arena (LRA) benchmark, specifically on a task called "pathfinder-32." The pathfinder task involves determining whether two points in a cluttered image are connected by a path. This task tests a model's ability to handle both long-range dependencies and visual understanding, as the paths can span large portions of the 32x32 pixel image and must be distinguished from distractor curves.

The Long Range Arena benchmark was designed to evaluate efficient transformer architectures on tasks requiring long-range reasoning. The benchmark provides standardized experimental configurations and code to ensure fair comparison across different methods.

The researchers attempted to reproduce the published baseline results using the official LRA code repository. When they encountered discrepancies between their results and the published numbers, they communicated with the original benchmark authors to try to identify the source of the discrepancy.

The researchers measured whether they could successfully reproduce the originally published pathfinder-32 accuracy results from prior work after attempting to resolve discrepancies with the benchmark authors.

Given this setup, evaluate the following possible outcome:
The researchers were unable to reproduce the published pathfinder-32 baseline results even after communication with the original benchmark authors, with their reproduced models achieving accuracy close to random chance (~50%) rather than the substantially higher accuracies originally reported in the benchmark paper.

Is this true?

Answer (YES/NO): NO